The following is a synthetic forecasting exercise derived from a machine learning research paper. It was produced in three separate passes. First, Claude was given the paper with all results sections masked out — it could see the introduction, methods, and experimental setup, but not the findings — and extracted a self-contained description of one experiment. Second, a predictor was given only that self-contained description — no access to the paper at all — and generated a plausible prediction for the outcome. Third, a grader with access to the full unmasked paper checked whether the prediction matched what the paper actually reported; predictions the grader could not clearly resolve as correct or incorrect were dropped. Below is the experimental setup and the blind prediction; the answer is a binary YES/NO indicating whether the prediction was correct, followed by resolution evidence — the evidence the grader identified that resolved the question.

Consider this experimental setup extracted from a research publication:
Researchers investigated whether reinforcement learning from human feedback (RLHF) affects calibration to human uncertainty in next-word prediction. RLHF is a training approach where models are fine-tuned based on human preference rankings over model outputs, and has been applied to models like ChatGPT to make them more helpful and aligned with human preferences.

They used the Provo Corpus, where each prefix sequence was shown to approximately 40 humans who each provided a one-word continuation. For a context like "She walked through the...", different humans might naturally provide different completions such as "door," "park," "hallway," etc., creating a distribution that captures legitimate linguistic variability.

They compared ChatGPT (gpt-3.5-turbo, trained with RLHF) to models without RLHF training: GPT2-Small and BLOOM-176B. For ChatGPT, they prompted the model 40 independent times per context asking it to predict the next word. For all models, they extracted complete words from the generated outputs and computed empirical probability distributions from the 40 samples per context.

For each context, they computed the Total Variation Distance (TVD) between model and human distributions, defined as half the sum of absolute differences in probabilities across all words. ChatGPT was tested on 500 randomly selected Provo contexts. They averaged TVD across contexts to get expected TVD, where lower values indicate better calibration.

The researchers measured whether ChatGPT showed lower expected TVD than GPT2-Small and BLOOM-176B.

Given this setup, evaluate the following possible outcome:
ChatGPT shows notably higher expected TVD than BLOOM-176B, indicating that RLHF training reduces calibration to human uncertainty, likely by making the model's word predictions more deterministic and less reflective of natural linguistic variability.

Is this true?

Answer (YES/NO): YES